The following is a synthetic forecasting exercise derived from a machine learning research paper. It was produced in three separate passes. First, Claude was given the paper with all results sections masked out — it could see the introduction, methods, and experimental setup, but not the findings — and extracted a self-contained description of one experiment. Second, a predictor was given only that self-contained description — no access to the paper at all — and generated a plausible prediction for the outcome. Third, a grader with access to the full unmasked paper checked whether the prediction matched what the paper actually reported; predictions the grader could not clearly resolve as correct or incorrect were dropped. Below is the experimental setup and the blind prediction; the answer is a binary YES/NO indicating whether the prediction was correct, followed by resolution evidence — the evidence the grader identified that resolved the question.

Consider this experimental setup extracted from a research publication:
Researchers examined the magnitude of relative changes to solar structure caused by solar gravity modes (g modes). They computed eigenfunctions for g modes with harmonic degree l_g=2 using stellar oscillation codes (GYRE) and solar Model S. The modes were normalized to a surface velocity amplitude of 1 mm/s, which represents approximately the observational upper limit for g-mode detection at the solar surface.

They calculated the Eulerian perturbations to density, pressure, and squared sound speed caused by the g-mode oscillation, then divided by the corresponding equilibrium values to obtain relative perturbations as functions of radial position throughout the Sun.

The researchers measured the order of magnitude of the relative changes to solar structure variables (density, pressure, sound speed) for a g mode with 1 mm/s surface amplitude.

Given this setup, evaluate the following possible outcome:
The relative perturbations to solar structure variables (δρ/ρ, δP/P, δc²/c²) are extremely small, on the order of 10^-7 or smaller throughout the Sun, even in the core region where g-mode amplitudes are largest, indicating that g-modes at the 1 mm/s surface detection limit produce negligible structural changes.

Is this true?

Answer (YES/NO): NO